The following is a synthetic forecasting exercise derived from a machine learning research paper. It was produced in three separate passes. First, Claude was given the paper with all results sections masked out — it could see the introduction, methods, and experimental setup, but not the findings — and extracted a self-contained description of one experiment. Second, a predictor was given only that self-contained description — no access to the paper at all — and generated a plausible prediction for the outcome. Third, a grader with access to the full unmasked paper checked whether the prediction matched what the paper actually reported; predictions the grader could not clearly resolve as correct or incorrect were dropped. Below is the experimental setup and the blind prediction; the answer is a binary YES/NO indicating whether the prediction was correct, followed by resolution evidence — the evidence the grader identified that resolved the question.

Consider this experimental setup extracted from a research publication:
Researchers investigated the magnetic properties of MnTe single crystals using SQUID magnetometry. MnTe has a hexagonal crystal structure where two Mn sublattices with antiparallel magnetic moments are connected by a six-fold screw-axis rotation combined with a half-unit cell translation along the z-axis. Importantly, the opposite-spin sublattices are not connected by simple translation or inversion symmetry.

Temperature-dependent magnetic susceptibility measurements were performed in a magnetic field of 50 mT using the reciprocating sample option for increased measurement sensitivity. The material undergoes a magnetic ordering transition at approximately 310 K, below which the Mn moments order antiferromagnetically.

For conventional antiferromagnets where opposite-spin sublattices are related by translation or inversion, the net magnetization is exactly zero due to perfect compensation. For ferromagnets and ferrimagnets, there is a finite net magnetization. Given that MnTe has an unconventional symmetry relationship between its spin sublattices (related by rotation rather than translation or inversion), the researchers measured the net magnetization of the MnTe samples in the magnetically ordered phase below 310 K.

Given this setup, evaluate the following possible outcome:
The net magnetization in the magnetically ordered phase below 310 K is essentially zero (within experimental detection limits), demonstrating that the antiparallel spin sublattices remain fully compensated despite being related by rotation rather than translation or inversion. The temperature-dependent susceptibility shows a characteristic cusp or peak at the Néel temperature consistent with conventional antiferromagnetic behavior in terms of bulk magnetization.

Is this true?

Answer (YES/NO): YES